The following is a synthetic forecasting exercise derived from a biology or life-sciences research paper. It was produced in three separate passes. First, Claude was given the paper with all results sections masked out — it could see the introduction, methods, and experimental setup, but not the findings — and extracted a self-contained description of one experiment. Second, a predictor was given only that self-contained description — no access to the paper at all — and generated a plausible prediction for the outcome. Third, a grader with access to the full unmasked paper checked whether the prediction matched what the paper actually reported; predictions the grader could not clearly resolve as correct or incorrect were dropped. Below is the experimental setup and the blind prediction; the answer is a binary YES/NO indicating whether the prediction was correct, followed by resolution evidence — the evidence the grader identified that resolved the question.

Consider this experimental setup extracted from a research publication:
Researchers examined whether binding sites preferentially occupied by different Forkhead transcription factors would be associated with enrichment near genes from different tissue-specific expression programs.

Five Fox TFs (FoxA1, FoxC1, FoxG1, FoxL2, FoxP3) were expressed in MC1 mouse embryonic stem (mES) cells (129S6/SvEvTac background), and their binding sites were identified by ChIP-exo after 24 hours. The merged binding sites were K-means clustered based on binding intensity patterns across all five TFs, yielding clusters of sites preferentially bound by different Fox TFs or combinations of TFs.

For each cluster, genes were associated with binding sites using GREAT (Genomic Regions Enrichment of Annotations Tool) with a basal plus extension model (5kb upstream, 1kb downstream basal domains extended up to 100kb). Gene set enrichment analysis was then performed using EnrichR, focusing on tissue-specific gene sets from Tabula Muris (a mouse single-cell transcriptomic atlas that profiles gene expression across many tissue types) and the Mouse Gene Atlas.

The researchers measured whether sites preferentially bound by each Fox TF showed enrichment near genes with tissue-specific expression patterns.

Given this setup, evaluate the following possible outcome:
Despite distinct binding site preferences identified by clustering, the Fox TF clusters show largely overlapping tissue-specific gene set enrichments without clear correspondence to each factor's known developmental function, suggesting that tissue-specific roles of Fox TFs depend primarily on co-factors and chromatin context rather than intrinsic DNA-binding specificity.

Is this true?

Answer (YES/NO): NO